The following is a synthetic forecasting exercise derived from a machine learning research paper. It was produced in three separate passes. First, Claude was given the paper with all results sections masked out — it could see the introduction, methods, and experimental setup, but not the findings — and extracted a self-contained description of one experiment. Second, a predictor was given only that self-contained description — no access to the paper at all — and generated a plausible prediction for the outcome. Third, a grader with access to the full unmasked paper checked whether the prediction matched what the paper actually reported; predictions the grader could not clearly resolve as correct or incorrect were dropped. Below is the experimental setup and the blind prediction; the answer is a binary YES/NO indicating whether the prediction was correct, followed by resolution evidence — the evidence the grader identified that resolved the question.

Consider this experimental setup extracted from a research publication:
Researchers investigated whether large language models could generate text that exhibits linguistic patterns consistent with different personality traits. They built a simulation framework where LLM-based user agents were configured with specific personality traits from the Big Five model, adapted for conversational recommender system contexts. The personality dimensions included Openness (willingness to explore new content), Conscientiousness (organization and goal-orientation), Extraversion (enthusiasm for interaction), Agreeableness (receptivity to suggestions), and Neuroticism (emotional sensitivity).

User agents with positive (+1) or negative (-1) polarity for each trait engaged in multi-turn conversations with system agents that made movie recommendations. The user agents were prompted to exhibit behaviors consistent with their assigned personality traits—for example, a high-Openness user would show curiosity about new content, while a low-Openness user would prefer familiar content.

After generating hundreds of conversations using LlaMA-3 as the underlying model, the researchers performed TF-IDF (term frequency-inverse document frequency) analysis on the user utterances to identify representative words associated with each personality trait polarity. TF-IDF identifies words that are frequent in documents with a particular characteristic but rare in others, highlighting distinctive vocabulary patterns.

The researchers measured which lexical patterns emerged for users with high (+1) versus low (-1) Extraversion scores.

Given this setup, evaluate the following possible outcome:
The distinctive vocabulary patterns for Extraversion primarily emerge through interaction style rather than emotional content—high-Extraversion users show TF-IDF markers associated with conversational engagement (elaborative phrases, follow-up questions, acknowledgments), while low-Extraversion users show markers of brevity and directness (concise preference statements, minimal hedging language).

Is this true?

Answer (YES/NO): NO